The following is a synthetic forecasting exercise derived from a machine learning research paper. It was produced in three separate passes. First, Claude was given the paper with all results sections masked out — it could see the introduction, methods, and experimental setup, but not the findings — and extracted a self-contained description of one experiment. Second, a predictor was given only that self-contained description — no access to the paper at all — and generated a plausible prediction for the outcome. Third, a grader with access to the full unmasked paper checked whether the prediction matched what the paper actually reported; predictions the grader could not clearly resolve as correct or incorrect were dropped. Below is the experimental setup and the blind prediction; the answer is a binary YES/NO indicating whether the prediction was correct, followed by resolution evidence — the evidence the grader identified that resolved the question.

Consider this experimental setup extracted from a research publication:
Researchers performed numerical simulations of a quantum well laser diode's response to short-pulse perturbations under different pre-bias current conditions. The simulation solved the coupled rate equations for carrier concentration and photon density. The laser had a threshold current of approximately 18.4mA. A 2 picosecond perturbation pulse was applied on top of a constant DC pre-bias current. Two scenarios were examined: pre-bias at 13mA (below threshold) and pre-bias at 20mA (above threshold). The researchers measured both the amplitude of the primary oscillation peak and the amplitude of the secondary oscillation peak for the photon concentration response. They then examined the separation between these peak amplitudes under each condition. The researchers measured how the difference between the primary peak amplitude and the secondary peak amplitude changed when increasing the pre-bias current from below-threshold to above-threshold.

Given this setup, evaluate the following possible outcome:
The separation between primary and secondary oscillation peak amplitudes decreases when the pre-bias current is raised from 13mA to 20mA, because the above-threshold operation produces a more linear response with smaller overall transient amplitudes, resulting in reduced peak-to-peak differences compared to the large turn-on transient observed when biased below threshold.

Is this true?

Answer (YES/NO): NO